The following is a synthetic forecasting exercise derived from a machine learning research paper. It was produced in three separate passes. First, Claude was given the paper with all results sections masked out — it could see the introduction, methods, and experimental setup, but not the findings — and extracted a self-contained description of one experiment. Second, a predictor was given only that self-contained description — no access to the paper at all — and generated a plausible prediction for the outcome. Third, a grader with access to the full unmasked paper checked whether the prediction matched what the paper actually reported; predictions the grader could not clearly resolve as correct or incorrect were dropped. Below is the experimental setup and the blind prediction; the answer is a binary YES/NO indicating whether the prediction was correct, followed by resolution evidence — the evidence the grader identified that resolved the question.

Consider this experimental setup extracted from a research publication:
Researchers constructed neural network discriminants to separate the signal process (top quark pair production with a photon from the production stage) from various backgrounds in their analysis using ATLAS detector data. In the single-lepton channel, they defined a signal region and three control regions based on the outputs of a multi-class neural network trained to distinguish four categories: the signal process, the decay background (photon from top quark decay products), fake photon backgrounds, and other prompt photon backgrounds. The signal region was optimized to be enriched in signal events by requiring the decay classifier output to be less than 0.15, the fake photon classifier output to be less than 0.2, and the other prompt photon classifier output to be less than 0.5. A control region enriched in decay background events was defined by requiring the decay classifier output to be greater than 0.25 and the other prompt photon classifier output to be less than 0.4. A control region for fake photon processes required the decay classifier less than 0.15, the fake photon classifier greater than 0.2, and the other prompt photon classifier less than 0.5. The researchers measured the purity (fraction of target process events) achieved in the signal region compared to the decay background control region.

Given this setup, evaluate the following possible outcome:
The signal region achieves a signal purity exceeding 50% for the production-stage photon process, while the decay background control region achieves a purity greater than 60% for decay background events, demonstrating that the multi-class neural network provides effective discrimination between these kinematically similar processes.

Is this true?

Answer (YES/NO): YES